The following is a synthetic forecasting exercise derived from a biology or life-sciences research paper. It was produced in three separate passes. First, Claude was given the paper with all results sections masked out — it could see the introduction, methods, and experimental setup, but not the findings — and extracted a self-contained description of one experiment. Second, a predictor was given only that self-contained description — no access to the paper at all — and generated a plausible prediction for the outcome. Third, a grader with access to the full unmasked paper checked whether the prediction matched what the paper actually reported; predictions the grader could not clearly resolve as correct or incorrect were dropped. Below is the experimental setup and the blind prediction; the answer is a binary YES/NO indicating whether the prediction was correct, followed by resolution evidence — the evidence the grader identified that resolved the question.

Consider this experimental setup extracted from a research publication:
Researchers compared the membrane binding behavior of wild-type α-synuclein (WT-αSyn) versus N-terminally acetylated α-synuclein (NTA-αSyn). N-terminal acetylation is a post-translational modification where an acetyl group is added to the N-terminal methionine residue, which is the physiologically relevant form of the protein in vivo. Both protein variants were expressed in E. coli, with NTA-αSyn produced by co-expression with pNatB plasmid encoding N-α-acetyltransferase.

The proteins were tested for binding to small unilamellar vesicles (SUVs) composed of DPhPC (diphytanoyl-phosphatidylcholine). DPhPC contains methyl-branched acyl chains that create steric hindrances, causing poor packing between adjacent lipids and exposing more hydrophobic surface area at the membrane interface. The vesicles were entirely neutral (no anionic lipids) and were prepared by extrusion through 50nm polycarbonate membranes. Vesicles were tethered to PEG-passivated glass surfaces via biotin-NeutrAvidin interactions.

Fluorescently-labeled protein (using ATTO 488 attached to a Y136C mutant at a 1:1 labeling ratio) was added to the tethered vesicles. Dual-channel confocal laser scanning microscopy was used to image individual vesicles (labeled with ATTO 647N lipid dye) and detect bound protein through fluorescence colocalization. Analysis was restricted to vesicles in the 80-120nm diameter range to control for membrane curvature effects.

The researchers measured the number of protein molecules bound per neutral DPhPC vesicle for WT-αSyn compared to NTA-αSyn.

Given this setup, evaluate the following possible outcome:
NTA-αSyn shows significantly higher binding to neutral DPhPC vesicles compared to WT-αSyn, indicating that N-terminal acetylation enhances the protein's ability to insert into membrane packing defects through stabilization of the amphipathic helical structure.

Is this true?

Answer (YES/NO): YES